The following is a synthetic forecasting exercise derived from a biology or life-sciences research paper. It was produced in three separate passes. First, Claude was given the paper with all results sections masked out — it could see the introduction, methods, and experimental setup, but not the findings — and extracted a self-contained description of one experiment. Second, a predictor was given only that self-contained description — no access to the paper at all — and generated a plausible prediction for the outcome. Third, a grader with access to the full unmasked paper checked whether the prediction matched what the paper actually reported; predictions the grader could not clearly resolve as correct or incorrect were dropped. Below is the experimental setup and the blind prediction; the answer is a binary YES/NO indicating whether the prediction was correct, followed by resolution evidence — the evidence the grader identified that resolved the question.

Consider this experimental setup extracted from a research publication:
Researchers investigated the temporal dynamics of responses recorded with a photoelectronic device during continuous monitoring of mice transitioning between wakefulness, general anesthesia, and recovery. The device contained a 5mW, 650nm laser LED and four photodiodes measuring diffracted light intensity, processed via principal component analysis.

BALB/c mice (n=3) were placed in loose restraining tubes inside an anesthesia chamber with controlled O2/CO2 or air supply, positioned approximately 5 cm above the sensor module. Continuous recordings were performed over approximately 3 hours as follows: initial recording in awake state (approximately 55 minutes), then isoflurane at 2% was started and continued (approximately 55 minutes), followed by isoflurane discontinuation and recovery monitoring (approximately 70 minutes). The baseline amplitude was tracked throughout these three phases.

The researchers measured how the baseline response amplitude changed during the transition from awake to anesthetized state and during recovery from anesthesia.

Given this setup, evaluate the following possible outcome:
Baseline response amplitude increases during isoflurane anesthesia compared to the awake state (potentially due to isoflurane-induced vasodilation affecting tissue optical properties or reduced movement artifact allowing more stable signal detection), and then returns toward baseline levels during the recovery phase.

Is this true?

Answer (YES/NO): NO